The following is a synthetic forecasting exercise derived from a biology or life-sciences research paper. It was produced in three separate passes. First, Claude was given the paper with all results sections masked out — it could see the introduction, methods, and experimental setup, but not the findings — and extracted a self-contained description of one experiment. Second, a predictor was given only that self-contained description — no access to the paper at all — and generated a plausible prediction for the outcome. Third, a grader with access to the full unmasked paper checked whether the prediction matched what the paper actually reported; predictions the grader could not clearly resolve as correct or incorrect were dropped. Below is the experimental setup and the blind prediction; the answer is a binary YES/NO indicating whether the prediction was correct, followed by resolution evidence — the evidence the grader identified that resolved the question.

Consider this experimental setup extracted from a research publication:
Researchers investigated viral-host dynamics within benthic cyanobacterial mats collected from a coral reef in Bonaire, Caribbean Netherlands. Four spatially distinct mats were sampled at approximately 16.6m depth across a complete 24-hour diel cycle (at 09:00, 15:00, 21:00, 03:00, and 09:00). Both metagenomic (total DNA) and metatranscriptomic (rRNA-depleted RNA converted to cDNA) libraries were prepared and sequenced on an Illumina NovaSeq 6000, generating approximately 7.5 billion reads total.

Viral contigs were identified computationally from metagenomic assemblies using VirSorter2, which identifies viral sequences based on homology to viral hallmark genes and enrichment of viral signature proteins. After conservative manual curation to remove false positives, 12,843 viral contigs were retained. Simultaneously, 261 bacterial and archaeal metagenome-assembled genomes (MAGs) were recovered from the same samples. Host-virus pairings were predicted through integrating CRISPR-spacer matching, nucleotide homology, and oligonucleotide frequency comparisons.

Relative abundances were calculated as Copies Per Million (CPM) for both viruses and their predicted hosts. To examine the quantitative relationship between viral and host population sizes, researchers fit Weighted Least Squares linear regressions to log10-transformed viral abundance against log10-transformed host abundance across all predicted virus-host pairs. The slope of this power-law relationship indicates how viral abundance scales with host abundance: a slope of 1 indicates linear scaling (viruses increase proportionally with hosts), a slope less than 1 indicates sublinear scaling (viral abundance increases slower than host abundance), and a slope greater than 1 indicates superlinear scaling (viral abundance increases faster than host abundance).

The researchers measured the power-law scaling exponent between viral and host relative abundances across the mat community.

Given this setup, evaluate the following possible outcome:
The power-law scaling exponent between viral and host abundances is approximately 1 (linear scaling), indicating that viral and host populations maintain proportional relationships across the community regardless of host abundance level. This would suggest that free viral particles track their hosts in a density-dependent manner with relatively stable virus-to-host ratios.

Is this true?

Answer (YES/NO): NO